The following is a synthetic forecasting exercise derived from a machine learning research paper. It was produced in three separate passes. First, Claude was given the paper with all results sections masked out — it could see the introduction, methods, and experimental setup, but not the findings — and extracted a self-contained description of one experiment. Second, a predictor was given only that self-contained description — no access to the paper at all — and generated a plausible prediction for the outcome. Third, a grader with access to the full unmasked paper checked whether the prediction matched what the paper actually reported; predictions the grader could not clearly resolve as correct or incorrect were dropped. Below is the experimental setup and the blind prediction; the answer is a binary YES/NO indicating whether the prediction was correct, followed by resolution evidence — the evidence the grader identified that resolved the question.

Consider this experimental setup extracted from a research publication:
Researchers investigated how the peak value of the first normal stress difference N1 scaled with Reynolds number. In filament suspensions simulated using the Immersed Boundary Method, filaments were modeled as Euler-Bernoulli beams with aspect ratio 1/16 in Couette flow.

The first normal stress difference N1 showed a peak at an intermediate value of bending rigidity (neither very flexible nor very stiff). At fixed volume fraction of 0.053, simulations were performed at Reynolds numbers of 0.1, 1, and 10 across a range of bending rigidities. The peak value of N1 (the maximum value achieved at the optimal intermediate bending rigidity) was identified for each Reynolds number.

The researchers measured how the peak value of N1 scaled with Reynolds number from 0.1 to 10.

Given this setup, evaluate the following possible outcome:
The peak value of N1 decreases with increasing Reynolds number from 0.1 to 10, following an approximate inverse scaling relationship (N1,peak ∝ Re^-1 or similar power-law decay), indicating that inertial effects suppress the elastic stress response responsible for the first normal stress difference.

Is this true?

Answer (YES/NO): NO